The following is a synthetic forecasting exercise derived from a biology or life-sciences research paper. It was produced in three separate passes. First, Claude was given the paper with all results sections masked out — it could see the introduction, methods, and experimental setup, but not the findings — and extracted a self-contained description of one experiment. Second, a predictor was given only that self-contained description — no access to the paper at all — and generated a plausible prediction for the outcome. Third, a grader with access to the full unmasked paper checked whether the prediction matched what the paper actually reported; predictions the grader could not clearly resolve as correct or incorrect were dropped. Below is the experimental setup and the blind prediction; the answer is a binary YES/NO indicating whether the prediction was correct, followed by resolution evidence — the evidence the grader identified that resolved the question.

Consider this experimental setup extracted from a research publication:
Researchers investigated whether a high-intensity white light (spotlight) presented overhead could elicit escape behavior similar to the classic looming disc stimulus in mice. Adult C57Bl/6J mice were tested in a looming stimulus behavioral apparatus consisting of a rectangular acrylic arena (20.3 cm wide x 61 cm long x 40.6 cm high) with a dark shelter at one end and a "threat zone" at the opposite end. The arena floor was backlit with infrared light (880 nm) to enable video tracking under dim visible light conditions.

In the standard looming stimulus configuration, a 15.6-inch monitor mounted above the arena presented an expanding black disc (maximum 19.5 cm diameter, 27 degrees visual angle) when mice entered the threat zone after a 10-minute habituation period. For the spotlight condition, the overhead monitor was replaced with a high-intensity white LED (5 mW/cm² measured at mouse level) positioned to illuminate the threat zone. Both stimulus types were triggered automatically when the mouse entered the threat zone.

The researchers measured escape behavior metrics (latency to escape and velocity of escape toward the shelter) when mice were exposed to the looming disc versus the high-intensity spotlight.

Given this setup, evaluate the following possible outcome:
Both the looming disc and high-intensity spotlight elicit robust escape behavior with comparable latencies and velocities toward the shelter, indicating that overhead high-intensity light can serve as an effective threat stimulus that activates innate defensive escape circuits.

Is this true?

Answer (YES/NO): NO